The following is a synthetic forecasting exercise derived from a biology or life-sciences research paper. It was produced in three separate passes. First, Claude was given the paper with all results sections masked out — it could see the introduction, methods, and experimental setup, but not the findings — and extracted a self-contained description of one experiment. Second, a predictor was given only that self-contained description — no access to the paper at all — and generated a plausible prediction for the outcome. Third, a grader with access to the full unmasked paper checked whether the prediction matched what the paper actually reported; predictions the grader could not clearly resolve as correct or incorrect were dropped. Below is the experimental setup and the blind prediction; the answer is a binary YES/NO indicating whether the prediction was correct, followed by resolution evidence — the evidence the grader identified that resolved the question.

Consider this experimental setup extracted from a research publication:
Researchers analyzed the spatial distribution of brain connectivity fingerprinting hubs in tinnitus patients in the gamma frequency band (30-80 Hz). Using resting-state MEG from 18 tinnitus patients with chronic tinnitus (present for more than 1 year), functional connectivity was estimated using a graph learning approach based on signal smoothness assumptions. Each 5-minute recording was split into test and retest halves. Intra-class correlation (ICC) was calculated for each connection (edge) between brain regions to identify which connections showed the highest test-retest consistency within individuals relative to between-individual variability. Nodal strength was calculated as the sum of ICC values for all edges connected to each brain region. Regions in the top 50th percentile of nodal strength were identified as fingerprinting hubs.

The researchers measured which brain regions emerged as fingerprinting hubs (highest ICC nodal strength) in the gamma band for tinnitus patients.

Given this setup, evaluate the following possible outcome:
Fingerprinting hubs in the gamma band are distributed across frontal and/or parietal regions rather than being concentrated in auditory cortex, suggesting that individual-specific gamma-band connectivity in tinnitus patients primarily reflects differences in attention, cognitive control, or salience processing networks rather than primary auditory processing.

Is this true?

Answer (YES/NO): YES